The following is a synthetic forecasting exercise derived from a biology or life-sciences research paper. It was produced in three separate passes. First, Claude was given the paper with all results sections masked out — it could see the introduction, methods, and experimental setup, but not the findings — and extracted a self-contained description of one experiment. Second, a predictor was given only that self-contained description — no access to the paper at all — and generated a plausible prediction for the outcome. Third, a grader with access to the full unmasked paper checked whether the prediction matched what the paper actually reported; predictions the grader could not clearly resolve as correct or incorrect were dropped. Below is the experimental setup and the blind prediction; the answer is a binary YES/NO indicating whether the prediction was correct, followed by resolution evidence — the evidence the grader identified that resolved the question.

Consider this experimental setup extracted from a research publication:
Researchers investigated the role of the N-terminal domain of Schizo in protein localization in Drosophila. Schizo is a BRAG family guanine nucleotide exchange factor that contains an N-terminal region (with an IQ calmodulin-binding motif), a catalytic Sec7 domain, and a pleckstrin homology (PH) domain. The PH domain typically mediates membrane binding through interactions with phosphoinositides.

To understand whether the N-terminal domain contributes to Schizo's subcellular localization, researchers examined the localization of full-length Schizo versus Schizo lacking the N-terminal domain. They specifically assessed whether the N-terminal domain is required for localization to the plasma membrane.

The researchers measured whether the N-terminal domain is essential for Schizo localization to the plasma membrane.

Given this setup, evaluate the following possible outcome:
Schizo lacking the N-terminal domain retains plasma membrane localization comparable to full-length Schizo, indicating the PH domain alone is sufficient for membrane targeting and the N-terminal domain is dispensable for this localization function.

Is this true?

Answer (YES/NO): NO